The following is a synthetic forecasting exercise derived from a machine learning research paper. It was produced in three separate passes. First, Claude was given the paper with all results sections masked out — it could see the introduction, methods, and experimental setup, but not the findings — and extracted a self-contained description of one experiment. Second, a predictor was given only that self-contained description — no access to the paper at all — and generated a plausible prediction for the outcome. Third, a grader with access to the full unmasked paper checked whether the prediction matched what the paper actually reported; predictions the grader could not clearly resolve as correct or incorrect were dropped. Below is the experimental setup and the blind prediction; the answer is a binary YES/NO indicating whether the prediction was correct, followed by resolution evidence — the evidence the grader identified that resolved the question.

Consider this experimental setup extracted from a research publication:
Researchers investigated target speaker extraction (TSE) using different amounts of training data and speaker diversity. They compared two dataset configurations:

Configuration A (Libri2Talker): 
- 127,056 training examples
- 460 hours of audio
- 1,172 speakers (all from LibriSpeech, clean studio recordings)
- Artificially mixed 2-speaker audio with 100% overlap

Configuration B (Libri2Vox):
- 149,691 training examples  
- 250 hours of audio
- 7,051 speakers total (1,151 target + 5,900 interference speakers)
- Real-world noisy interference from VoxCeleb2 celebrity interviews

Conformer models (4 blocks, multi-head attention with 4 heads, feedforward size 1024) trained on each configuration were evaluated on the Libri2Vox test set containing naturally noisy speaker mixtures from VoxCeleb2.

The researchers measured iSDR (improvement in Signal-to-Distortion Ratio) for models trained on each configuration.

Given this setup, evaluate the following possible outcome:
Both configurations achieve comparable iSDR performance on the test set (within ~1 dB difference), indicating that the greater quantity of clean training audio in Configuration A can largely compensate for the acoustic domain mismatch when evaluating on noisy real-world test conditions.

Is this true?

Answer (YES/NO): NO